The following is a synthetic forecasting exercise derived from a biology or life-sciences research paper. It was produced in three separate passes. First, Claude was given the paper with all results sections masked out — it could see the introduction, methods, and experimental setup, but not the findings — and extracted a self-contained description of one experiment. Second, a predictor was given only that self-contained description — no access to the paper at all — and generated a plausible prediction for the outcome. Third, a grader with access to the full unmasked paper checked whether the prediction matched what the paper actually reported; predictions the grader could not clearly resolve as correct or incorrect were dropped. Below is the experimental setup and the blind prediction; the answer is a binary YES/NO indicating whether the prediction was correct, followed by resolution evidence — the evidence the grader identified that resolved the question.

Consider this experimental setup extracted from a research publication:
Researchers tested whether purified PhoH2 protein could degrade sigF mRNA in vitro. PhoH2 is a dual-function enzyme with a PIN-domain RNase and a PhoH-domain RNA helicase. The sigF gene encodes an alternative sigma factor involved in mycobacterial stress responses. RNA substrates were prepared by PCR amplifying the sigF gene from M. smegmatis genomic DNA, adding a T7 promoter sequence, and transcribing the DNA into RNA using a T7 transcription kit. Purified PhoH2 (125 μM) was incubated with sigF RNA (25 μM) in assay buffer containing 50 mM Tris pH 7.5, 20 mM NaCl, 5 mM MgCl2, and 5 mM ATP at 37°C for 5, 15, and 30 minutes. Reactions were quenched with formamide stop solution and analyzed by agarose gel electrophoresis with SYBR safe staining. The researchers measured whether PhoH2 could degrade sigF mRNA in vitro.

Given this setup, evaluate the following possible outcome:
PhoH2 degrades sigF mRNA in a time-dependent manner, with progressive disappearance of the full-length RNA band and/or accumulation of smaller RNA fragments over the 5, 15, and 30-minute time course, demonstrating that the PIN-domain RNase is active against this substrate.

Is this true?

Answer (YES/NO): YES